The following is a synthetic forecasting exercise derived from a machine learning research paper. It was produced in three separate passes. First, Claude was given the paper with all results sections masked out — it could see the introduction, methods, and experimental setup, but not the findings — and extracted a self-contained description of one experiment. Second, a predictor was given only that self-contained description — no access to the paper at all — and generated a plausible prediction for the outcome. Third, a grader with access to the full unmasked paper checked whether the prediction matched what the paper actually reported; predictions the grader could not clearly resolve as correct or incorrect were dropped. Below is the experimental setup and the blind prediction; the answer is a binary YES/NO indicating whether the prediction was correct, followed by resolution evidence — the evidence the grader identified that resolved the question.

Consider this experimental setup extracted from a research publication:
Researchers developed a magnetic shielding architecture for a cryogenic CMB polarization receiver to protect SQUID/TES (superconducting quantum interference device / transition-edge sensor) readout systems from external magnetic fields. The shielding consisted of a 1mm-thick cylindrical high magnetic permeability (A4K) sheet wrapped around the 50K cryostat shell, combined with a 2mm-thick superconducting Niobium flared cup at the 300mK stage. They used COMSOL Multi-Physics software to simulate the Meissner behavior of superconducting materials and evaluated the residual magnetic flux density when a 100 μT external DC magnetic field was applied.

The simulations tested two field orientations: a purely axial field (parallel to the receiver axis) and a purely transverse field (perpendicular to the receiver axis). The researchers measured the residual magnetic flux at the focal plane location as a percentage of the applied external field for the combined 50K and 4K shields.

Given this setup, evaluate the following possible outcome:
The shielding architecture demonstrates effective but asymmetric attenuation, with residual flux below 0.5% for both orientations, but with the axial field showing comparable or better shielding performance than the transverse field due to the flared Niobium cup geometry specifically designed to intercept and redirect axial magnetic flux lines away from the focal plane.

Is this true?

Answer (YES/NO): NO